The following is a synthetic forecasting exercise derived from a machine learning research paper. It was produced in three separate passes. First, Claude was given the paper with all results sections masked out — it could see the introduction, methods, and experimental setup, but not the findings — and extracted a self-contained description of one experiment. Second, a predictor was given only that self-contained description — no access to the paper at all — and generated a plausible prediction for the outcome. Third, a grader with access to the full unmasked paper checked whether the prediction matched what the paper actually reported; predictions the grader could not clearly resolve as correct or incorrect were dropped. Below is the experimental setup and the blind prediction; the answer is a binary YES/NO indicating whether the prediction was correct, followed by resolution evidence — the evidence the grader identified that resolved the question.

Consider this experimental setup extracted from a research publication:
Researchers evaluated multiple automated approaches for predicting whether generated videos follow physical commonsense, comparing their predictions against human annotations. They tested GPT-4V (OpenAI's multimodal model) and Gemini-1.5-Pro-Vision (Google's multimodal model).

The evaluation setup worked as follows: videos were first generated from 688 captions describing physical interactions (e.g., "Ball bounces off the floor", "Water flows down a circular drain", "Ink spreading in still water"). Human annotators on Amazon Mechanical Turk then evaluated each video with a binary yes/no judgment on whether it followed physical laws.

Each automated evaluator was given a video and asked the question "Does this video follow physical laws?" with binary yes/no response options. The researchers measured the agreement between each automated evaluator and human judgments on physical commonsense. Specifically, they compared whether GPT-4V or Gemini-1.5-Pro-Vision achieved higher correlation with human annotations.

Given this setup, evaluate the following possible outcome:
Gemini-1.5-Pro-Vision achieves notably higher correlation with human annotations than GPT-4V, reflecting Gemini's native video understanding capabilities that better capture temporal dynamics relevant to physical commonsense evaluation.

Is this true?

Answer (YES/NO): NO